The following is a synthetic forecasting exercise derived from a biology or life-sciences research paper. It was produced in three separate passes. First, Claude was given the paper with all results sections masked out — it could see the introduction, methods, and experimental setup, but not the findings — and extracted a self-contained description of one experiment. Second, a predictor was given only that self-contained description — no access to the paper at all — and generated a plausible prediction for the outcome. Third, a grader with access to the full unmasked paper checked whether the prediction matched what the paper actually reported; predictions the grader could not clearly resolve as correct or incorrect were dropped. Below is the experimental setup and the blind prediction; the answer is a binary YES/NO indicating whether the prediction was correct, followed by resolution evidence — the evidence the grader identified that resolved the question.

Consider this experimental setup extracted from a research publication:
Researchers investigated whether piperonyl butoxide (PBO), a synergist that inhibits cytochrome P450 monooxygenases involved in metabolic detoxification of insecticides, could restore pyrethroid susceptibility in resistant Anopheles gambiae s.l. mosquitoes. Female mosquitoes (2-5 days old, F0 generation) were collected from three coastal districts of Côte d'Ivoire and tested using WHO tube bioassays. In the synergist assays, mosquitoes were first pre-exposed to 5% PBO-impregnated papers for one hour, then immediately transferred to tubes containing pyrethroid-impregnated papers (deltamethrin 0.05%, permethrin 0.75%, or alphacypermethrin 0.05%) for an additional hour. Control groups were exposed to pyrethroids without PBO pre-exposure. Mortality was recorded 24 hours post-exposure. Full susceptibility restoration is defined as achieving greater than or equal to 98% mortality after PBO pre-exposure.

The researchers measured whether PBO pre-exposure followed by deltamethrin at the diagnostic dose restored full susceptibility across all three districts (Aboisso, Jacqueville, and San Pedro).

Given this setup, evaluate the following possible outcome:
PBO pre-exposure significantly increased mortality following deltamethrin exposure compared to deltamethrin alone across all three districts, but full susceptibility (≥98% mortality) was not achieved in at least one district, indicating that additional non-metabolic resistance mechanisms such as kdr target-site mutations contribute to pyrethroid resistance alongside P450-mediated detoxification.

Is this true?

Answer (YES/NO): YES